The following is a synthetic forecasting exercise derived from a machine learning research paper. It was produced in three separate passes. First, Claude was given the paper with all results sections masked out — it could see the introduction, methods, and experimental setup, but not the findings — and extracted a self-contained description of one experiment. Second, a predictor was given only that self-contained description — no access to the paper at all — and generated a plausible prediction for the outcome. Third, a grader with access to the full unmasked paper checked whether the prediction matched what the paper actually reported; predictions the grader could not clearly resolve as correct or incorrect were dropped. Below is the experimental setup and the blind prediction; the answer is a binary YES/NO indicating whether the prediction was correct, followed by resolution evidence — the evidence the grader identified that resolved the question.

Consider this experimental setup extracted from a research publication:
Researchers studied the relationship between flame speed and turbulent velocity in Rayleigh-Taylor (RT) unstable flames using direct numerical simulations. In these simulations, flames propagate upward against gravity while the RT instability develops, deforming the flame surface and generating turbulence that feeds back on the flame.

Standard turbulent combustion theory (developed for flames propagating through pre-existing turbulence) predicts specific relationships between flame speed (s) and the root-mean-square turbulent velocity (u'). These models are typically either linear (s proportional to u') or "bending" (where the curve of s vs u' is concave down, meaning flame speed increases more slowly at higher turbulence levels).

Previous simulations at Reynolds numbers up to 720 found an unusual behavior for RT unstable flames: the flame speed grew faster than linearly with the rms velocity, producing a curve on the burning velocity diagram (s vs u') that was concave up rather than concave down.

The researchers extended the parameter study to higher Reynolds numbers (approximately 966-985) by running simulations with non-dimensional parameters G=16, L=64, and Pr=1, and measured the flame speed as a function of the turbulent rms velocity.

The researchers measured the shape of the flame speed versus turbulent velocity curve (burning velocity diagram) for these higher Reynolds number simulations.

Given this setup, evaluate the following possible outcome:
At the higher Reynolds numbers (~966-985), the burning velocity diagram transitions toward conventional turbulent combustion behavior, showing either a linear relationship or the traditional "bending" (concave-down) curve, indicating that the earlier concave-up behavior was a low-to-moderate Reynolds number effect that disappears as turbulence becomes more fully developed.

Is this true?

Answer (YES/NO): NO